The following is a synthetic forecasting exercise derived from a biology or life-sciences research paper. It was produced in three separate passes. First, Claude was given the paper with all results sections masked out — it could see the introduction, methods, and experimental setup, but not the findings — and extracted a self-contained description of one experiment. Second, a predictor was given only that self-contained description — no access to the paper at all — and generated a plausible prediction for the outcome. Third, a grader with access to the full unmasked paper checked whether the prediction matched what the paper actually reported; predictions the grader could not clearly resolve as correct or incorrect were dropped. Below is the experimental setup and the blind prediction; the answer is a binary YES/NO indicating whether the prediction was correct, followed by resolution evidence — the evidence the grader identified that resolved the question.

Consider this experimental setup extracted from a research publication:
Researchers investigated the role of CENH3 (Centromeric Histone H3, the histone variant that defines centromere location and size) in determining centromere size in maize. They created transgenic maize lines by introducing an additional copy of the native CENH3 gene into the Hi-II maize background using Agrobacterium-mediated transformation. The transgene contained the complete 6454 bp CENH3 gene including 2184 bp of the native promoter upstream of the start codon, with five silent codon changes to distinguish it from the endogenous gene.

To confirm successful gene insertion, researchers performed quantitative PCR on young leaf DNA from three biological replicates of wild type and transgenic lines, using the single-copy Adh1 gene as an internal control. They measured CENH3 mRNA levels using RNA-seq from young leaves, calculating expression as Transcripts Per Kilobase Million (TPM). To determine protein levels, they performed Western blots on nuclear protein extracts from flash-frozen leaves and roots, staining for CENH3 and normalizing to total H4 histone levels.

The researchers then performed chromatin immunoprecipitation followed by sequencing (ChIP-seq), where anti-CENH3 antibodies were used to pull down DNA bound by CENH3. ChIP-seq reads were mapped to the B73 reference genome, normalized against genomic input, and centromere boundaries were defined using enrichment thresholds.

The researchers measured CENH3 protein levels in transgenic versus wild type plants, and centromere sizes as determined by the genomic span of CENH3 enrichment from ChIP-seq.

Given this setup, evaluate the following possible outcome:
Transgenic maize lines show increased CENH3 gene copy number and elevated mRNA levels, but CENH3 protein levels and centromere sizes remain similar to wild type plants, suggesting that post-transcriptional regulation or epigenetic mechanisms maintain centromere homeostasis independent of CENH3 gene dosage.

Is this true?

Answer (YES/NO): NO